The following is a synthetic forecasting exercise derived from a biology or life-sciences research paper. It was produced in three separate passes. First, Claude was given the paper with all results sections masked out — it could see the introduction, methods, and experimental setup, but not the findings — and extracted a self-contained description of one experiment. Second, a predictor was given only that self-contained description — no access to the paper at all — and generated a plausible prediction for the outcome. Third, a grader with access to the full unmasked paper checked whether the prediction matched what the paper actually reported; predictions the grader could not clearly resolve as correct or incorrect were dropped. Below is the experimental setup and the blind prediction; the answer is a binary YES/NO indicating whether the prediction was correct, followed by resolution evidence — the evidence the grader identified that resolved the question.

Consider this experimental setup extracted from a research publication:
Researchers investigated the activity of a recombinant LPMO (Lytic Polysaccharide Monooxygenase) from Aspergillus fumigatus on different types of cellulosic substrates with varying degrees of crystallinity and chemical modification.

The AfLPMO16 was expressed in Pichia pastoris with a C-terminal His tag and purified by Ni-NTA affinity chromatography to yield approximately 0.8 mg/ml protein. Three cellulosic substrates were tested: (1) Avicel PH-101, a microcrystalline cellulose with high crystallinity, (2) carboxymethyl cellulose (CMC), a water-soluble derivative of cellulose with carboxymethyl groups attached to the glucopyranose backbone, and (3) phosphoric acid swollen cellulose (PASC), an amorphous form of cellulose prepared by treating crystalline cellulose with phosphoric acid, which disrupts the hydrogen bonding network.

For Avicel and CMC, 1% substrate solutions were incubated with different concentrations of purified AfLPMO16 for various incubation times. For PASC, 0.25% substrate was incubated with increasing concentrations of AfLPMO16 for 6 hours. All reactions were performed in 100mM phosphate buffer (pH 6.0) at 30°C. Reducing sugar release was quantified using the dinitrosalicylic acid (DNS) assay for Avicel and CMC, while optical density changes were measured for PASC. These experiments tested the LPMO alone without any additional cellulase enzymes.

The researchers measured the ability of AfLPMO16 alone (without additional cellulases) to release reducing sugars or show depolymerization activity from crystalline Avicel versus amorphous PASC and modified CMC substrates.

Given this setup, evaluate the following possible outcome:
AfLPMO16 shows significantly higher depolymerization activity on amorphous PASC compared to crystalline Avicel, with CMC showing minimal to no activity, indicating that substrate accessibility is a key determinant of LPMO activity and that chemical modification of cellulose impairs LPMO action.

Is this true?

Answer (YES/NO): NO